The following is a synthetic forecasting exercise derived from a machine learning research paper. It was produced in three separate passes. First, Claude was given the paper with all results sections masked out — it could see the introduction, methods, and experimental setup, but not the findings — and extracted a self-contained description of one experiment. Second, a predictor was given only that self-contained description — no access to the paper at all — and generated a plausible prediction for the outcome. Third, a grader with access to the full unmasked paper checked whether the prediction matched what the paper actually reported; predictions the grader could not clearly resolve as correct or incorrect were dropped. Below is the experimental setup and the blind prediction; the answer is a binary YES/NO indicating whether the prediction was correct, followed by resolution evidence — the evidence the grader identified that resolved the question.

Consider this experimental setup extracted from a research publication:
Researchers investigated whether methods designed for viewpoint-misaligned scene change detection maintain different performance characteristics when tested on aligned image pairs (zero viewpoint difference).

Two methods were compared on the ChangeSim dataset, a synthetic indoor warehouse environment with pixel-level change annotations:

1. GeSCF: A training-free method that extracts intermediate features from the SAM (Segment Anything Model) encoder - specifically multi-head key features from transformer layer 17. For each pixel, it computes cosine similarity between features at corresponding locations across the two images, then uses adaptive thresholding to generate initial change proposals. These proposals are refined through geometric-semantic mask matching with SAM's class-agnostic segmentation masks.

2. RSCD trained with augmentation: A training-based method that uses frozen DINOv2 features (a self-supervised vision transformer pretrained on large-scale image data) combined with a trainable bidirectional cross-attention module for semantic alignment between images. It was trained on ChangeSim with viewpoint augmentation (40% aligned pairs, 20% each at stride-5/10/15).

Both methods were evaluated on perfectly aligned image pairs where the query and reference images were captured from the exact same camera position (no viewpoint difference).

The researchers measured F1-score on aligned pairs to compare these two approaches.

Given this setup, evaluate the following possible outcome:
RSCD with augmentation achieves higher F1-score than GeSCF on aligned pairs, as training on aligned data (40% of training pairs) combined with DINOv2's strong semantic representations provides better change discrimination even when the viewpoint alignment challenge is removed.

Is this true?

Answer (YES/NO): NO